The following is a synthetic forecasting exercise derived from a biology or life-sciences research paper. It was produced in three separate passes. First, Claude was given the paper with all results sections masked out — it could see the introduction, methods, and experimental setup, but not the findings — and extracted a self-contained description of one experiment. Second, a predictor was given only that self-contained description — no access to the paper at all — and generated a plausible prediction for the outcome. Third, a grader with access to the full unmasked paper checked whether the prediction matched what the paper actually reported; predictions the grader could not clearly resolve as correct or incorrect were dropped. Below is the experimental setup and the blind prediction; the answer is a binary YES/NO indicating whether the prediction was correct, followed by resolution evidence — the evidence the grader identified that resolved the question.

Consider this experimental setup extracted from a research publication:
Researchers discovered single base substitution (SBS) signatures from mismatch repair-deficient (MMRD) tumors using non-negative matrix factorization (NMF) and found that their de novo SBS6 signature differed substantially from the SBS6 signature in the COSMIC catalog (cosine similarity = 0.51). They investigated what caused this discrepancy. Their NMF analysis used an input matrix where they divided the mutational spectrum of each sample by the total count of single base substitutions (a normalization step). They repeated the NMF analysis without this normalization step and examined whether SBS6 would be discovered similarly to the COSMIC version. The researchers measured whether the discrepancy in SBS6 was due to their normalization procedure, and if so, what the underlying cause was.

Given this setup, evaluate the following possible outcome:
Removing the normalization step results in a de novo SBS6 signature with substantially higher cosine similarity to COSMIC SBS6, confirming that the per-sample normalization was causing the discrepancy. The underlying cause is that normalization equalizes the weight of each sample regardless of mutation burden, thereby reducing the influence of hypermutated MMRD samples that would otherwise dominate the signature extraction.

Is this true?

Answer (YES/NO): NO